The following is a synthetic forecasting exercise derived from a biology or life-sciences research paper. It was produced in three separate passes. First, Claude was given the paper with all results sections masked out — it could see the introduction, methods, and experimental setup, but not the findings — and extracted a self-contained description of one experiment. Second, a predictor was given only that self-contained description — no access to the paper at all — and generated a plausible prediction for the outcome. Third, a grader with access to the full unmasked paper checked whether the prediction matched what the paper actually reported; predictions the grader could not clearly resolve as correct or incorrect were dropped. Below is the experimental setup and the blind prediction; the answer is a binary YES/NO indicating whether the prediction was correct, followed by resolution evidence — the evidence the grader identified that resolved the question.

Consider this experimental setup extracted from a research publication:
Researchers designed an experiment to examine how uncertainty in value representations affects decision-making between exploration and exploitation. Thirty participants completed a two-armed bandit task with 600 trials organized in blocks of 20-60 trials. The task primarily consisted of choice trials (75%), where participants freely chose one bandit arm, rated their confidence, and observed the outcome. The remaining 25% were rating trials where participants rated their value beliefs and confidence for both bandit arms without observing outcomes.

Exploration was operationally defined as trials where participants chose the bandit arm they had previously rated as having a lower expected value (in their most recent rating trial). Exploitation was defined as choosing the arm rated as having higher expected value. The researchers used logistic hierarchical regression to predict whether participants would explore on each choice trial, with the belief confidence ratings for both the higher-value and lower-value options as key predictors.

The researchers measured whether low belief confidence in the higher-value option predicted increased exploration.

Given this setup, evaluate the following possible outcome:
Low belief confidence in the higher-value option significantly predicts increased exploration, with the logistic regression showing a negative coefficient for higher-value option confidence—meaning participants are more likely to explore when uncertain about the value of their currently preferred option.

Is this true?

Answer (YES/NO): YES